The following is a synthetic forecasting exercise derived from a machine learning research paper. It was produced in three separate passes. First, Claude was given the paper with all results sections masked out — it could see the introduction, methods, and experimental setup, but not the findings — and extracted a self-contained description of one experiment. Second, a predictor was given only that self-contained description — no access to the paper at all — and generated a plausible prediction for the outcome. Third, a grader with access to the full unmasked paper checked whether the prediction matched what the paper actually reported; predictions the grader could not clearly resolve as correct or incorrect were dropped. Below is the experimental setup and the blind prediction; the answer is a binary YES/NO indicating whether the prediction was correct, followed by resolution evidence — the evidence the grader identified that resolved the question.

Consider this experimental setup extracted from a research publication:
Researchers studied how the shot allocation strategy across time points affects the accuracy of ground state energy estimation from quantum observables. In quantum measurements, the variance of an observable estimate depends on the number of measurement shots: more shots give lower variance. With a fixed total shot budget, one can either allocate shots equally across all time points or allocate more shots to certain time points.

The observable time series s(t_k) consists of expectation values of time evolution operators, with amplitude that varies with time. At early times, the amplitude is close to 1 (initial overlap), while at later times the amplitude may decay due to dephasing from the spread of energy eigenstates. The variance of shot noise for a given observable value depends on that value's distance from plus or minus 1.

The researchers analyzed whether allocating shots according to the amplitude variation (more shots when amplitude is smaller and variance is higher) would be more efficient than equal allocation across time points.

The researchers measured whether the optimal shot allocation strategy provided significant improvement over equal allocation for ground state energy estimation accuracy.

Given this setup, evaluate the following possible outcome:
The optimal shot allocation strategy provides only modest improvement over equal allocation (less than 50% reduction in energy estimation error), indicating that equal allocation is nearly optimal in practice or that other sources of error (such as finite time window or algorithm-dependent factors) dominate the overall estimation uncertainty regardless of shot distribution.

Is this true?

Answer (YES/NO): YES